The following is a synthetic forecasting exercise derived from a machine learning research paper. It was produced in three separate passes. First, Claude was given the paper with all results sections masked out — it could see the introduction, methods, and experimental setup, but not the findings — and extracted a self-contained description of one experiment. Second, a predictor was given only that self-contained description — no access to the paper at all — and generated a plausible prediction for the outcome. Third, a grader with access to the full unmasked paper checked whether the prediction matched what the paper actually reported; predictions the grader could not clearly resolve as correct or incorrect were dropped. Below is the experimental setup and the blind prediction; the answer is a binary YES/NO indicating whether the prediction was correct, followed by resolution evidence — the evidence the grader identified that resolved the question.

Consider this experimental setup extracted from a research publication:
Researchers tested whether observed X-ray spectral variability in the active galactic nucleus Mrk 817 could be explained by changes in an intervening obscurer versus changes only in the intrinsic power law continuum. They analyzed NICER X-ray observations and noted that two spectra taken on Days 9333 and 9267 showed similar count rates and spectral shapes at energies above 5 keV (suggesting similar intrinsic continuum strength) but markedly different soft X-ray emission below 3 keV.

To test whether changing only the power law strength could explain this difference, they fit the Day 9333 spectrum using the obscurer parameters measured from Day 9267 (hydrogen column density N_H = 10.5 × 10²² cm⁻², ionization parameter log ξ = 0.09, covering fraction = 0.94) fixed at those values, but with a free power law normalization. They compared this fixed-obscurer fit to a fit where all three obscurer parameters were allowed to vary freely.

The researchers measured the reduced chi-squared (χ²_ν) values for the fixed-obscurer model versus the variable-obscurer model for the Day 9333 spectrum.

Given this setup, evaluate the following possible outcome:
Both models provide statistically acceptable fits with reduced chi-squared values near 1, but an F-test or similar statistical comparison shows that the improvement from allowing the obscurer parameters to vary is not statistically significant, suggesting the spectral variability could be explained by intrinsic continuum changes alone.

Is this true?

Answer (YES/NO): NO